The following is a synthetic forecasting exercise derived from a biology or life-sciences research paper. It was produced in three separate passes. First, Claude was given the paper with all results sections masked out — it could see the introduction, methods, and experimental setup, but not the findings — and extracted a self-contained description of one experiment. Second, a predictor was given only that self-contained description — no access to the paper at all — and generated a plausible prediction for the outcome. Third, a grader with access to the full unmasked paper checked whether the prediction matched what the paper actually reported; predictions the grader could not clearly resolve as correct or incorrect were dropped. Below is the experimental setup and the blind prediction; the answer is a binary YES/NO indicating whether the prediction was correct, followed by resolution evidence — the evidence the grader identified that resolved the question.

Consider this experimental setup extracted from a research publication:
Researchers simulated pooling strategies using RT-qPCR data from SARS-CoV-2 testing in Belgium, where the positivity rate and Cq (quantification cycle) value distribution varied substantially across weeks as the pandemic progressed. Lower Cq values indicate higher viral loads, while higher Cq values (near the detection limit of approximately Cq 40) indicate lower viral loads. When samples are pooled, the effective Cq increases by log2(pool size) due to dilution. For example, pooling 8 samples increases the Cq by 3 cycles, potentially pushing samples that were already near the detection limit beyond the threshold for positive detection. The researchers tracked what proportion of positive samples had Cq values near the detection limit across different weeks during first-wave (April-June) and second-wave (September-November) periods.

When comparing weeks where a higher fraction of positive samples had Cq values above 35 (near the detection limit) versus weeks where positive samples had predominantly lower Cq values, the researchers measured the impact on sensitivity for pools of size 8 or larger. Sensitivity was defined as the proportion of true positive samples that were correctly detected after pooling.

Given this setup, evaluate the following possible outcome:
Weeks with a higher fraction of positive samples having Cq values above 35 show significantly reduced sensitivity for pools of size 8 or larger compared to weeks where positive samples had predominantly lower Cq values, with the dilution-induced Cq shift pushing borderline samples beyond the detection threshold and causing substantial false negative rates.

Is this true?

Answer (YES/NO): YES